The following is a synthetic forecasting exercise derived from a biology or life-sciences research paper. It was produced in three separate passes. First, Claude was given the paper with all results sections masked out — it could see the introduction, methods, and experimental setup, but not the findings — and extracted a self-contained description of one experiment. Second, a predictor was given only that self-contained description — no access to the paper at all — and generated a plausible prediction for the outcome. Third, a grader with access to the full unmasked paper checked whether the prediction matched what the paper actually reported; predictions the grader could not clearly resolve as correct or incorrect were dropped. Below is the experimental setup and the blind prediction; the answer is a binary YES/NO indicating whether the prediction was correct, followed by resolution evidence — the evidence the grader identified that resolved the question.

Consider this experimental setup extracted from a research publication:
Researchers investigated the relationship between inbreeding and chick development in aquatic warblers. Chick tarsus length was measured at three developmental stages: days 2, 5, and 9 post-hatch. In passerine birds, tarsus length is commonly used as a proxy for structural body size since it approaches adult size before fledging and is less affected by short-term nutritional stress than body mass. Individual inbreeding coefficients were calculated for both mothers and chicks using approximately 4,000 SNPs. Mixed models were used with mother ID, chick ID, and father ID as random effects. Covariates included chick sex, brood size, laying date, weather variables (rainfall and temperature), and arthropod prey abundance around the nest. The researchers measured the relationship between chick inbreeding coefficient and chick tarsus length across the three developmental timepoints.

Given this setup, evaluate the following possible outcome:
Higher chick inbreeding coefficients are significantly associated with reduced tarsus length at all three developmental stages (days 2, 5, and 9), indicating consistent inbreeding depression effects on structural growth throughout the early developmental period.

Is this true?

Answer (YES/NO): NO